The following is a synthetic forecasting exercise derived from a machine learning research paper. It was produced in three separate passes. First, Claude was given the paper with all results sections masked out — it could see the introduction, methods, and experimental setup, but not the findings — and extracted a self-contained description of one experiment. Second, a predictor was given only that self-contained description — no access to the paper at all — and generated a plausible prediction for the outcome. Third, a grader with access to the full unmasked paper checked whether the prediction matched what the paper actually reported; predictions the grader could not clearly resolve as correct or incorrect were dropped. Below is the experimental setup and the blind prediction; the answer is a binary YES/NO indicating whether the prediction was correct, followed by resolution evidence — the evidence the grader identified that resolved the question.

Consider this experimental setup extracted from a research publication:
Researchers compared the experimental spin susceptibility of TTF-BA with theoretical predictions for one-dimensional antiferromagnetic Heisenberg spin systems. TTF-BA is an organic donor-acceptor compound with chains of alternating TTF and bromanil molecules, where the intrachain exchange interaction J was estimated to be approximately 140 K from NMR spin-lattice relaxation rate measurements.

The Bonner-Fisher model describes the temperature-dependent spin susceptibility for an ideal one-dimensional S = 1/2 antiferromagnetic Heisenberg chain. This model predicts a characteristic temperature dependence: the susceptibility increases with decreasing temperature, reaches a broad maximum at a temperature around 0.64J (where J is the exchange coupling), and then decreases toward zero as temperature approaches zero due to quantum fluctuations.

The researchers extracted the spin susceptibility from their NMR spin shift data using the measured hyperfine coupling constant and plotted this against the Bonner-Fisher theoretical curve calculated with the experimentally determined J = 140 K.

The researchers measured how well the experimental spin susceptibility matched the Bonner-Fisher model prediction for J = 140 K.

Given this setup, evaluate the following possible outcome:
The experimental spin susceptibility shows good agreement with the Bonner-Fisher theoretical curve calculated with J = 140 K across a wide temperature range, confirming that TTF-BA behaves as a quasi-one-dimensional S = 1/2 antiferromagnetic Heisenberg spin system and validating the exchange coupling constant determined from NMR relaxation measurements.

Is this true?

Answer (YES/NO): NO